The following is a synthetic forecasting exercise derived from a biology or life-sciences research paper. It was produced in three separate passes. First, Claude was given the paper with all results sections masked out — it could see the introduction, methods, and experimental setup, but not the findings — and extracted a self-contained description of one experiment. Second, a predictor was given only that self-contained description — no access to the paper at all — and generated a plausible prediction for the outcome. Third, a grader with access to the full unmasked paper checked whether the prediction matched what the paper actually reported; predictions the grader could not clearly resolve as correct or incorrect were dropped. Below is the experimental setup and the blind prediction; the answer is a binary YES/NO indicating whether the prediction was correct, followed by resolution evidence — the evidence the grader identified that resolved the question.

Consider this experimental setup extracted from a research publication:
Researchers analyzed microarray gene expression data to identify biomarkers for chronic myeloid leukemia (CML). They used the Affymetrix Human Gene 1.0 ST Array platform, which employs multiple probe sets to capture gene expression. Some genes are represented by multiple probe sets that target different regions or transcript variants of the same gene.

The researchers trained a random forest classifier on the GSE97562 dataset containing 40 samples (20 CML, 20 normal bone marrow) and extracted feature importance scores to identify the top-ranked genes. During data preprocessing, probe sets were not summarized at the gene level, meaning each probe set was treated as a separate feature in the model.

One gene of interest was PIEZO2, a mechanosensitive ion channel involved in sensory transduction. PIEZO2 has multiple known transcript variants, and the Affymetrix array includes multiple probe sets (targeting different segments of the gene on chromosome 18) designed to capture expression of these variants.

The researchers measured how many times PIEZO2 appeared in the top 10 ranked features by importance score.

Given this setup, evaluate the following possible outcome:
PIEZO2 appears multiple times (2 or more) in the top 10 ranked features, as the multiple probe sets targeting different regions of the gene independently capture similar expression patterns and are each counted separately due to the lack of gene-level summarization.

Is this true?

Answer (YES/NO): YES